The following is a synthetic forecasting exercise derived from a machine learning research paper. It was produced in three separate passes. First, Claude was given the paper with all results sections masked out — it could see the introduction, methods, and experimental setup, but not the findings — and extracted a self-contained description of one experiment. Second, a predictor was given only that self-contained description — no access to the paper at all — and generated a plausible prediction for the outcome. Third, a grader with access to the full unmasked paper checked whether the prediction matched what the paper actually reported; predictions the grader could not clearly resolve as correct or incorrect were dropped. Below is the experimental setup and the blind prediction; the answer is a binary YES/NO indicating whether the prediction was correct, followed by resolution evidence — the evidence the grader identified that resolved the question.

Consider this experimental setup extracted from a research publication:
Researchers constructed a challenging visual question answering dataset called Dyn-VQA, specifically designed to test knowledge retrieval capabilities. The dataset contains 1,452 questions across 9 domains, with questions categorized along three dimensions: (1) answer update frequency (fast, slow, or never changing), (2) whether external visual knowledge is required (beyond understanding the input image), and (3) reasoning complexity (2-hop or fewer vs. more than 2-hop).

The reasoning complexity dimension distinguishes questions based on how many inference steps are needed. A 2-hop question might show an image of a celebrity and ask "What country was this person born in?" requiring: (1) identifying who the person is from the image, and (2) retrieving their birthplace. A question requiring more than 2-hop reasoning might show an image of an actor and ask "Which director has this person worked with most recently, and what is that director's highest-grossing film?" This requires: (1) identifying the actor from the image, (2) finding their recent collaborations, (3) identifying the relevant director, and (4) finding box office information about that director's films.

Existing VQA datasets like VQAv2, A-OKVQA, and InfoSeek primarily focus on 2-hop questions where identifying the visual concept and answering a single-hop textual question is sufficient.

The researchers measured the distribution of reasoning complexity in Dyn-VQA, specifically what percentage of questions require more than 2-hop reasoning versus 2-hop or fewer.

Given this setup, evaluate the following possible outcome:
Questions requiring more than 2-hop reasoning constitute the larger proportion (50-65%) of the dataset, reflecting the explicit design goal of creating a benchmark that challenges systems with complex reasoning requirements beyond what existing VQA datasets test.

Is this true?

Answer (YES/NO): NO